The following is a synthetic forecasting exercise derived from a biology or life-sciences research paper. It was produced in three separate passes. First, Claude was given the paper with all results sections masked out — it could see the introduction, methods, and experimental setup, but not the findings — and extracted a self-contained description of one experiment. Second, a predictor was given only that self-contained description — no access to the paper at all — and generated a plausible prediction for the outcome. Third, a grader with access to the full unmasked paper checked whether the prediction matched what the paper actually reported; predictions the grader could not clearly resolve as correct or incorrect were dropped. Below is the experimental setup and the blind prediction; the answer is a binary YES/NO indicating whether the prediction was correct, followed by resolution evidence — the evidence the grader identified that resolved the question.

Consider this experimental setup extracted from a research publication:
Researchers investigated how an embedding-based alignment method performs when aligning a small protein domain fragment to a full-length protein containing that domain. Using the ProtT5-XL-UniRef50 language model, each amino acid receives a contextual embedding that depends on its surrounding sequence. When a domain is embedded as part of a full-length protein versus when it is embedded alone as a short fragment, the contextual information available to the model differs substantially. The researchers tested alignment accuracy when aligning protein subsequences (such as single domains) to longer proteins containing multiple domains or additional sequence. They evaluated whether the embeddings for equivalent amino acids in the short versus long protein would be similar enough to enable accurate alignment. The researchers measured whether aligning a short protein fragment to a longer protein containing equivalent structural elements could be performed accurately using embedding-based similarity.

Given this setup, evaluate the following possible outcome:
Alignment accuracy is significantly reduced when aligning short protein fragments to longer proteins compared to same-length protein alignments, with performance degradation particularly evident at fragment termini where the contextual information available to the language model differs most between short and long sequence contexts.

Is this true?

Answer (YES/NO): NO